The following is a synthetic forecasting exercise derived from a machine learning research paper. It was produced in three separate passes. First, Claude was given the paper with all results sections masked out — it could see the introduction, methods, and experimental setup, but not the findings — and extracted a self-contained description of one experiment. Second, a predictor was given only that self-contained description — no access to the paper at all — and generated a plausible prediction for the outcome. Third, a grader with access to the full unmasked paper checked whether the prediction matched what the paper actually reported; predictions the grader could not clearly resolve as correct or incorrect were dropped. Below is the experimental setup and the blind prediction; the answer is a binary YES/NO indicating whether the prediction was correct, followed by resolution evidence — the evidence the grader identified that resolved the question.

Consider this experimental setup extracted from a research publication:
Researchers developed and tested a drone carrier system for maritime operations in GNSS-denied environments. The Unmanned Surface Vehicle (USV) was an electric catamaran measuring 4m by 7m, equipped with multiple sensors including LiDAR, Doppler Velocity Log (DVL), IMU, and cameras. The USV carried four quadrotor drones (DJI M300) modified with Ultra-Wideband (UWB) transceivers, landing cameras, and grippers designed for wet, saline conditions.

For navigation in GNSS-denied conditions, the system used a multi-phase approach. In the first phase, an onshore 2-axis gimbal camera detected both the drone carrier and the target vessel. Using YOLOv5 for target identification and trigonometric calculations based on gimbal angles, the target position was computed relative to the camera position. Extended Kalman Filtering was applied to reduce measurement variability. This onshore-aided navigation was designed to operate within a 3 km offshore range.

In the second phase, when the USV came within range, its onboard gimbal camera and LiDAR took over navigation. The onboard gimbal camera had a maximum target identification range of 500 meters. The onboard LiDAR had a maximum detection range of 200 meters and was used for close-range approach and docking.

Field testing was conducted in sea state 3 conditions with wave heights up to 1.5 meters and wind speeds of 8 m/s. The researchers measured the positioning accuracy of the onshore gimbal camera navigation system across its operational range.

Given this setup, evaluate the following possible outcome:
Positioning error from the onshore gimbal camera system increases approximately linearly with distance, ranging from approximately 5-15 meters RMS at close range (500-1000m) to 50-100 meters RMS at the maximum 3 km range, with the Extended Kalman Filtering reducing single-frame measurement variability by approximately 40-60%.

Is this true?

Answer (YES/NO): NO